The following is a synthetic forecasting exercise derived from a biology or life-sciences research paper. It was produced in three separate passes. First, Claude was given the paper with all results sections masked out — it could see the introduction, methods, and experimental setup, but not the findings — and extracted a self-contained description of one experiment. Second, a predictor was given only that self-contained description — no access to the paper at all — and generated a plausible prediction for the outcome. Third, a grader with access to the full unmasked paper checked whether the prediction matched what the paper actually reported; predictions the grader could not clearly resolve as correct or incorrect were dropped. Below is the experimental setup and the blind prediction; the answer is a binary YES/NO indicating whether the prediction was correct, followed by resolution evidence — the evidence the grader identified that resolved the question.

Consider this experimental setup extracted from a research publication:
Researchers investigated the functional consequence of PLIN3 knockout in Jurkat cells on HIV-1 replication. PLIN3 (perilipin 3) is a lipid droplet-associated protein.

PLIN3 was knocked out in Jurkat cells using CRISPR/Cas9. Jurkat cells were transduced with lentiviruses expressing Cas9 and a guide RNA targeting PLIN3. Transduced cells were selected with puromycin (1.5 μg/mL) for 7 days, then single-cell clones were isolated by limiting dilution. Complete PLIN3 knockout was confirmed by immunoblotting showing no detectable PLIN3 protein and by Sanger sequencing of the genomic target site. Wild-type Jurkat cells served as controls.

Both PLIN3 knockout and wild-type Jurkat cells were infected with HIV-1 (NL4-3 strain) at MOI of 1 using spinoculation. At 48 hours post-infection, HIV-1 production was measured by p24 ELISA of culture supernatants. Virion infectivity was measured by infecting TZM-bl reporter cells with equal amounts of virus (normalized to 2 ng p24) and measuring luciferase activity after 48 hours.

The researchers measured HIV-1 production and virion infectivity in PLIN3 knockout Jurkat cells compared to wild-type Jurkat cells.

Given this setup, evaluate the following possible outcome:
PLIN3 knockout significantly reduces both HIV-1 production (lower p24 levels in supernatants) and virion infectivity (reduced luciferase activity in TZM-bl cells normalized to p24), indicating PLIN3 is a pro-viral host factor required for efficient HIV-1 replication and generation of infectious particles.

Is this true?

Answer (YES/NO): NO